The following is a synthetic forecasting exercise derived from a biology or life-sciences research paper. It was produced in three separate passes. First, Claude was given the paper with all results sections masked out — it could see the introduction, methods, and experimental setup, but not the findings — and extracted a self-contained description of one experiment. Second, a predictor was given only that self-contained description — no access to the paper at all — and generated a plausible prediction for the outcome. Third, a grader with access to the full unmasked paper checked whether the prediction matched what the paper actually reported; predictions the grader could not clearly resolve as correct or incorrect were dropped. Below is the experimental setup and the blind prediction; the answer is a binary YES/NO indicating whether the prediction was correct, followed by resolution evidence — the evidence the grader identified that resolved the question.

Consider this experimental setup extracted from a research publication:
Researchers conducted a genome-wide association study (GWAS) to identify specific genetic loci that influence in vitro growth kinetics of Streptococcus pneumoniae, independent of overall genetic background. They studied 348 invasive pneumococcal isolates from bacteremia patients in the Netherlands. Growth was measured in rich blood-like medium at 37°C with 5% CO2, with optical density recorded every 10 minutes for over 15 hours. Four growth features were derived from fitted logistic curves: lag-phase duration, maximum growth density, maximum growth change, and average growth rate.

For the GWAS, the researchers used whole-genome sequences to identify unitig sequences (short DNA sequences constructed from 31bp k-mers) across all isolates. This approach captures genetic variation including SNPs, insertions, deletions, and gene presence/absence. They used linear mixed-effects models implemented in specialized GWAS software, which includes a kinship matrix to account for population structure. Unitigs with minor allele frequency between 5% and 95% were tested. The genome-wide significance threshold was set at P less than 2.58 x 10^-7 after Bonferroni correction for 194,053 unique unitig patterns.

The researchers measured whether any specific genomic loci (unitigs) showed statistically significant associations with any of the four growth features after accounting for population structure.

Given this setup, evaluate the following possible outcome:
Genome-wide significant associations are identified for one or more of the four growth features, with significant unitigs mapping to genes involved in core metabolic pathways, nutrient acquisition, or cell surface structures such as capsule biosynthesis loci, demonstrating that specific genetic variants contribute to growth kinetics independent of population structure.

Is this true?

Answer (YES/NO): NO